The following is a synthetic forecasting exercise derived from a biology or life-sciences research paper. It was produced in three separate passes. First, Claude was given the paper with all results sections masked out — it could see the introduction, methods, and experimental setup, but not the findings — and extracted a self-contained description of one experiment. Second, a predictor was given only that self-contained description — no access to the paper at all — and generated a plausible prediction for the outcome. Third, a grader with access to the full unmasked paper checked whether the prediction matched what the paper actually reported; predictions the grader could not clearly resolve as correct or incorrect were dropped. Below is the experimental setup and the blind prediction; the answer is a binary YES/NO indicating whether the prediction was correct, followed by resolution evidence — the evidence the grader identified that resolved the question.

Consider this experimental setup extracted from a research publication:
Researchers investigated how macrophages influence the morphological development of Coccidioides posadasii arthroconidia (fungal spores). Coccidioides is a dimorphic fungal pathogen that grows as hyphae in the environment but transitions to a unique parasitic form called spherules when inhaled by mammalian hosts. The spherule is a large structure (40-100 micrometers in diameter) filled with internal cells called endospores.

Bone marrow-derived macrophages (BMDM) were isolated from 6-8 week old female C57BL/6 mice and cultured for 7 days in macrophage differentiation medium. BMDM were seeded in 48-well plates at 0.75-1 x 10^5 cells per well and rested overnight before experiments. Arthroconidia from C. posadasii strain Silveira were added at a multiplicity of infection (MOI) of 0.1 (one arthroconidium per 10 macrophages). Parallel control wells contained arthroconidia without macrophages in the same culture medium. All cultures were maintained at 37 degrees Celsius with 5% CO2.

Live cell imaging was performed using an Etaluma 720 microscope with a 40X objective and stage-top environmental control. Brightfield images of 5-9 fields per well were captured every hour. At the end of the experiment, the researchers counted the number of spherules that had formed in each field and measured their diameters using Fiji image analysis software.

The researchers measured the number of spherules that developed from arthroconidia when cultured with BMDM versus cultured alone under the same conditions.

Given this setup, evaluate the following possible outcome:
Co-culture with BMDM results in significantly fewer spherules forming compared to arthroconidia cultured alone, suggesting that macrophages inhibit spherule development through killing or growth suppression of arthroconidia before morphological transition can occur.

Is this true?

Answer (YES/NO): NO